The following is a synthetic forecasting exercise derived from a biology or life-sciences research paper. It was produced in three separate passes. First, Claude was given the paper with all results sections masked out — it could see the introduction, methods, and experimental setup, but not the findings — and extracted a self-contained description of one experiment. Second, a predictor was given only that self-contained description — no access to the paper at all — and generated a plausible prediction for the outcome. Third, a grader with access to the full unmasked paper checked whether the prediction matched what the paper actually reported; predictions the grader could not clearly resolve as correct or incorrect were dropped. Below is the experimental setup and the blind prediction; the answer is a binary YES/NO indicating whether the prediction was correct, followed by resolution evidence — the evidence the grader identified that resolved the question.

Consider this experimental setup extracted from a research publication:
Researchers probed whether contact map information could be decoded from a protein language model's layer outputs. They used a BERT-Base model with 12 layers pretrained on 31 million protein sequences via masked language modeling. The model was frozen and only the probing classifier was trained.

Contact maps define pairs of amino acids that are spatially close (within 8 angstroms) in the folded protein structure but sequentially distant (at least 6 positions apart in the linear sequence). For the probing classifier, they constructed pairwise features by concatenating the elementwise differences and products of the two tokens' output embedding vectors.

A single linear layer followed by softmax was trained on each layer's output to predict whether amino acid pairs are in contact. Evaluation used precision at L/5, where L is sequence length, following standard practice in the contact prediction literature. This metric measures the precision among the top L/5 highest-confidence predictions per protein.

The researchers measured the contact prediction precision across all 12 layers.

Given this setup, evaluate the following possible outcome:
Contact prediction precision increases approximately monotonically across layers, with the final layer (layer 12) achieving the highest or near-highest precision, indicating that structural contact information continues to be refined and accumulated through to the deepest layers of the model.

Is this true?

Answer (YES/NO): NO